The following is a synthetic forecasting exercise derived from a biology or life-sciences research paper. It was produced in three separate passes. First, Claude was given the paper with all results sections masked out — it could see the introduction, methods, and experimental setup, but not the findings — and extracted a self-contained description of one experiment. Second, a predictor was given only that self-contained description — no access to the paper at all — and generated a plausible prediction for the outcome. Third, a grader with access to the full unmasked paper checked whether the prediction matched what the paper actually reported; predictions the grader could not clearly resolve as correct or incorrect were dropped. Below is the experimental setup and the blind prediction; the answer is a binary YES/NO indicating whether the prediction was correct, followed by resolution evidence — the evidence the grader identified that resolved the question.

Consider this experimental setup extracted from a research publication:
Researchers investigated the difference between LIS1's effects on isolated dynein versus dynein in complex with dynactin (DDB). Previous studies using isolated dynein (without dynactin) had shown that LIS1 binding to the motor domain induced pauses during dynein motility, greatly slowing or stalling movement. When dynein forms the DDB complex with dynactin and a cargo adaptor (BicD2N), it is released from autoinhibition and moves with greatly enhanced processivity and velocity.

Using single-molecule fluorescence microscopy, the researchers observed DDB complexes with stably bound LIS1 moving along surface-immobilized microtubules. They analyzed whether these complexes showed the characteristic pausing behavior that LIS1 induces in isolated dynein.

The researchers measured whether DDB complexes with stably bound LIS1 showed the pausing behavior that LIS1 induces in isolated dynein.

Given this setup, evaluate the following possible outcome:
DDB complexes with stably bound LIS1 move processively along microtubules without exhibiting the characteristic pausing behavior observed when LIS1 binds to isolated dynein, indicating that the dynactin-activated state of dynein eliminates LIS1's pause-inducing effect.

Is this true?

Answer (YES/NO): YES